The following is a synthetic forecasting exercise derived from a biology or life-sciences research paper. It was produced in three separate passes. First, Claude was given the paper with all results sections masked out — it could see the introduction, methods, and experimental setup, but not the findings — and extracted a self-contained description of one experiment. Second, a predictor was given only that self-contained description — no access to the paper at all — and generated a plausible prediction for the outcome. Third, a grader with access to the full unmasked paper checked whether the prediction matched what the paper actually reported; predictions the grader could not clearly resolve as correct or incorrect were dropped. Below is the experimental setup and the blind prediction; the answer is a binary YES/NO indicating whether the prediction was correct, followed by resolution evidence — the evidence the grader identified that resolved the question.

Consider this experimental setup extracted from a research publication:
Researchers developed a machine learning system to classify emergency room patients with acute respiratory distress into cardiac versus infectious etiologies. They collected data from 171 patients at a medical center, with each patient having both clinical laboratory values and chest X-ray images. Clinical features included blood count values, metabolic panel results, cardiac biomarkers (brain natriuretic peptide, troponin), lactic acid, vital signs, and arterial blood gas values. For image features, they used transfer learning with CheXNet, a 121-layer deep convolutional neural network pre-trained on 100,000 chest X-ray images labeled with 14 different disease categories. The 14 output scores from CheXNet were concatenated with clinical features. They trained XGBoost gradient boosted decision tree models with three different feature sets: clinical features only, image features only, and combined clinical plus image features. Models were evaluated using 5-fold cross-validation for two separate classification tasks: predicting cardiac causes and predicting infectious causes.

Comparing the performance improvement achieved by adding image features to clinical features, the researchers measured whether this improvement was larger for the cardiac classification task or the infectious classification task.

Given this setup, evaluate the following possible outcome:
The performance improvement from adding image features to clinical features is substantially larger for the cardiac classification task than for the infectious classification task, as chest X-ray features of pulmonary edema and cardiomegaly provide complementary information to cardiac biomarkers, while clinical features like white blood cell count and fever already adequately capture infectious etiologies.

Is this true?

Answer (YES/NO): NO